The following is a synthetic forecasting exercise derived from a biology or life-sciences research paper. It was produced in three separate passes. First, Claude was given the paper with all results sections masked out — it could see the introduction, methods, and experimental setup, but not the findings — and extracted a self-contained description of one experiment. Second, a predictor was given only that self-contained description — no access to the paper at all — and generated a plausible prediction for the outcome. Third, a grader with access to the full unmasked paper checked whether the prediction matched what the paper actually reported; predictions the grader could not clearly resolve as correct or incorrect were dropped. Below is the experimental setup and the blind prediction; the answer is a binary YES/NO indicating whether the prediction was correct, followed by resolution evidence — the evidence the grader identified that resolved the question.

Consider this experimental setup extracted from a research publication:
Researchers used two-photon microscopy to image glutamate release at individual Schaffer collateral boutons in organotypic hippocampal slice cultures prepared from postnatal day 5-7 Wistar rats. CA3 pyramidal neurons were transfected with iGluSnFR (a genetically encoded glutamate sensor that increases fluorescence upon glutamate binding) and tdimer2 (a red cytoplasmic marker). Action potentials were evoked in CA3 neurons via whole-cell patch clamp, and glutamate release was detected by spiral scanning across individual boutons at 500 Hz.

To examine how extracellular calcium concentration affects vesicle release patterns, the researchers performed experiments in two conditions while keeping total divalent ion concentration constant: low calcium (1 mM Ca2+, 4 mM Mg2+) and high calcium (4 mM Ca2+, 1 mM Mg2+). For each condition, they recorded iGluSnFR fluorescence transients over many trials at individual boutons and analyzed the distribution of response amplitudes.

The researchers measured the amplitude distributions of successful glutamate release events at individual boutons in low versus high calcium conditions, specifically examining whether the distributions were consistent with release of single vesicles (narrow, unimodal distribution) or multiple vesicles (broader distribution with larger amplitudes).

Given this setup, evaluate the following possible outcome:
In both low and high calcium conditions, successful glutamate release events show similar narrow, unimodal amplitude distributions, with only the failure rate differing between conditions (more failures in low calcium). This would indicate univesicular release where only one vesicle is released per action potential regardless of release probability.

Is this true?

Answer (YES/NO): NO